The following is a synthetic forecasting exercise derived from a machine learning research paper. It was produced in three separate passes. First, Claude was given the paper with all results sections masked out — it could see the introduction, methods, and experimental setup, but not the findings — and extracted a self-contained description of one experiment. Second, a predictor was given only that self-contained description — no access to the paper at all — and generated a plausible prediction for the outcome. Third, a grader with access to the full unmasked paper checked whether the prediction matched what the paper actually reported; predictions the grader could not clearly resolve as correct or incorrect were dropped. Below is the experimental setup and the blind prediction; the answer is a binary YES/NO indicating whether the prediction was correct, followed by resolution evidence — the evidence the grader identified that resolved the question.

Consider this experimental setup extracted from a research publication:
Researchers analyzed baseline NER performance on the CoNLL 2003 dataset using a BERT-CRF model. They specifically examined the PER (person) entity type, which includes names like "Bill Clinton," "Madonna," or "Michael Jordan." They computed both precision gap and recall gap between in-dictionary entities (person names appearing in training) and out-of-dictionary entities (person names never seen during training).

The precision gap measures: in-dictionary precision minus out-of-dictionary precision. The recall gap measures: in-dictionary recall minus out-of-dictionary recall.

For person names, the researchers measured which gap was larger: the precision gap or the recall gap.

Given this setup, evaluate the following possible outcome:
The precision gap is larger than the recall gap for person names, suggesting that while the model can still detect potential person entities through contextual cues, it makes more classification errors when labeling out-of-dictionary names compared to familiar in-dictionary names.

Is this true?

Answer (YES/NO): YES